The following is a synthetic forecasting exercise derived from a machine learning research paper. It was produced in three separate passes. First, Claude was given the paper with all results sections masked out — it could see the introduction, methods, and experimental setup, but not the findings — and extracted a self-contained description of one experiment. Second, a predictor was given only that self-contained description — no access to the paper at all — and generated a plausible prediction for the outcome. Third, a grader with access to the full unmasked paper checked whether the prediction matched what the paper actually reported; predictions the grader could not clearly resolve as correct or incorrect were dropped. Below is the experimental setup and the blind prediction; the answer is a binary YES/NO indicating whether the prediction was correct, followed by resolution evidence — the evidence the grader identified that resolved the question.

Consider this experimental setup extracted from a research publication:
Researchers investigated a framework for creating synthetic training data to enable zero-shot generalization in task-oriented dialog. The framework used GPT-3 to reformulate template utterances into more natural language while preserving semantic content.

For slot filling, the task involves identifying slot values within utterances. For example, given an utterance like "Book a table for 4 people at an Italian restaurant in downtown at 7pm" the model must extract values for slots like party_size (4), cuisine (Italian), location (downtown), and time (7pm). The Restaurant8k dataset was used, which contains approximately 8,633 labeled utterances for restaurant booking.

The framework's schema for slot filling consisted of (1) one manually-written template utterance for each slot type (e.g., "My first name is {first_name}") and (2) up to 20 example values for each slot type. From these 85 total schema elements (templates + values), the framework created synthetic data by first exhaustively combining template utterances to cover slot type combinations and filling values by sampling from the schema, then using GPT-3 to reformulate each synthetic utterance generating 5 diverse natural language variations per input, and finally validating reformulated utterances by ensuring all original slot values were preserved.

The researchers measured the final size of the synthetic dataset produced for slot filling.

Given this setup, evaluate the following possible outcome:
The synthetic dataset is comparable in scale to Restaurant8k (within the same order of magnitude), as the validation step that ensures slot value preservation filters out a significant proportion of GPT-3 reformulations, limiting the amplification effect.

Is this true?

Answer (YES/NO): NO